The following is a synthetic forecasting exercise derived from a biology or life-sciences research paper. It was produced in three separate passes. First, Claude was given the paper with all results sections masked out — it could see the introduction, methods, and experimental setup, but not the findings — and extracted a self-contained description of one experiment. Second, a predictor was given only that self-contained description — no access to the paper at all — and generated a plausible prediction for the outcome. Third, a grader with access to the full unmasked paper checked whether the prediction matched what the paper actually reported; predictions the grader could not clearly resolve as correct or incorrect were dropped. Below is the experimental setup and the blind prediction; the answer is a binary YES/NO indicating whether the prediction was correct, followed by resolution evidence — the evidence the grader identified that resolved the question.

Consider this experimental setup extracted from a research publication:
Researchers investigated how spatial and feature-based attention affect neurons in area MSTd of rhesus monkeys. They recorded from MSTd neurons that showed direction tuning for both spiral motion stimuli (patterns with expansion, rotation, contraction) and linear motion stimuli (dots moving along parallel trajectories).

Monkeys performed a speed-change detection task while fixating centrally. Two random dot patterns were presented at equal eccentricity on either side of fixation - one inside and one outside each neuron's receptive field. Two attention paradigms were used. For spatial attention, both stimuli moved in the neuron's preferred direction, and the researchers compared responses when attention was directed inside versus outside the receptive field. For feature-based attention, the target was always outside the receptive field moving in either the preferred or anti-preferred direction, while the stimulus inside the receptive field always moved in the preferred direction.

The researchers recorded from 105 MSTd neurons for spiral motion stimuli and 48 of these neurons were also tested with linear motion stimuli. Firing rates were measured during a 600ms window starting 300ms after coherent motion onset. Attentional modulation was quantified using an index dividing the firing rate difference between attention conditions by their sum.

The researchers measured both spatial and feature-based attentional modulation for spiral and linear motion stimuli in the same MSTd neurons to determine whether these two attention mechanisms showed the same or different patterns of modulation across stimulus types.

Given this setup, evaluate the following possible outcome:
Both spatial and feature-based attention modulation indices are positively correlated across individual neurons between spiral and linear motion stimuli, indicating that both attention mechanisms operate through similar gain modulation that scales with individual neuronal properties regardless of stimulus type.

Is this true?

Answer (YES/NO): NO